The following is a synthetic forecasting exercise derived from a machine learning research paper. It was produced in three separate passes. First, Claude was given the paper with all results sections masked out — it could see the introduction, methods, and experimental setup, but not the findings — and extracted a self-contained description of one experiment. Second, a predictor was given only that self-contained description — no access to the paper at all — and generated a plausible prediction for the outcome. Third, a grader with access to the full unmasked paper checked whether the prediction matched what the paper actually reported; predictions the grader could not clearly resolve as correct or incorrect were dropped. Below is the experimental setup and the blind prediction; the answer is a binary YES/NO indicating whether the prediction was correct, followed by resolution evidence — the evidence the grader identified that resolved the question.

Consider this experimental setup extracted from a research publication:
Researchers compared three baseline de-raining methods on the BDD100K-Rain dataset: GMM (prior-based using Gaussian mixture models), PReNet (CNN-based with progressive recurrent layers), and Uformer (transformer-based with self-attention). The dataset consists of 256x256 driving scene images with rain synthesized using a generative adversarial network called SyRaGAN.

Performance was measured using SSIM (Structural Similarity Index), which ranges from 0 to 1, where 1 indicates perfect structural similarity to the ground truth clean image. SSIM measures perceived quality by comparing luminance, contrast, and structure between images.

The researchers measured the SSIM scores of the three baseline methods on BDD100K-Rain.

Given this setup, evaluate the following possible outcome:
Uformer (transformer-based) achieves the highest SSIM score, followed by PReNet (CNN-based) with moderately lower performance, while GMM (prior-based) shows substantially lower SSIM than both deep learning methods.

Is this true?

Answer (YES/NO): YES